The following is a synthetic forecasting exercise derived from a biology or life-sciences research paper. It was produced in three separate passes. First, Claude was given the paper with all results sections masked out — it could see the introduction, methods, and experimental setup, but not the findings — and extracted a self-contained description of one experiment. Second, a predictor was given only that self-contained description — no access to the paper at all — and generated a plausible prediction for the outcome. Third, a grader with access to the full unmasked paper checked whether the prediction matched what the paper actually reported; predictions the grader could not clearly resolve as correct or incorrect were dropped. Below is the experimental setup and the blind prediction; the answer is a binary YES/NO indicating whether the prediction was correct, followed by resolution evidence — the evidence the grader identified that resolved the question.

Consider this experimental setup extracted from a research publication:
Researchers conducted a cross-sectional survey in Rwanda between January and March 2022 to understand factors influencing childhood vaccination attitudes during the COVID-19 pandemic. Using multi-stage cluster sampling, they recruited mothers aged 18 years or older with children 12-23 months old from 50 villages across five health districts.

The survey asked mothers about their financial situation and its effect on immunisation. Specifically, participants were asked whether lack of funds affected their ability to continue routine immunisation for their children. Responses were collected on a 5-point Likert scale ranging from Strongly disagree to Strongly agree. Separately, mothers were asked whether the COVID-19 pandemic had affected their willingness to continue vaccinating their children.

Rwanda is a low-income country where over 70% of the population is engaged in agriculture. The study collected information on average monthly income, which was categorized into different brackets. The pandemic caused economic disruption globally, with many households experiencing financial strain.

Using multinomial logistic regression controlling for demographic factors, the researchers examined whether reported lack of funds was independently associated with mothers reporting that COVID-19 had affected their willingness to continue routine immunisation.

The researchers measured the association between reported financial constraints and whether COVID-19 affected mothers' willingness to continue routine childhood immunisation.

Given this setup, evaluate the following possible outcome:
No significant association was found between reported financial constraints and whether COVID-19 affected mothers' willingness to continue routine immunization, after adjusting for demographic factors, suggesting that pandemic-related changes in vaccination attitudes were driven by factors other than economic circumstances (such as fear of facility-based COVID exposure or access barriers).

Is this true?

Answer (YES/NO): NO